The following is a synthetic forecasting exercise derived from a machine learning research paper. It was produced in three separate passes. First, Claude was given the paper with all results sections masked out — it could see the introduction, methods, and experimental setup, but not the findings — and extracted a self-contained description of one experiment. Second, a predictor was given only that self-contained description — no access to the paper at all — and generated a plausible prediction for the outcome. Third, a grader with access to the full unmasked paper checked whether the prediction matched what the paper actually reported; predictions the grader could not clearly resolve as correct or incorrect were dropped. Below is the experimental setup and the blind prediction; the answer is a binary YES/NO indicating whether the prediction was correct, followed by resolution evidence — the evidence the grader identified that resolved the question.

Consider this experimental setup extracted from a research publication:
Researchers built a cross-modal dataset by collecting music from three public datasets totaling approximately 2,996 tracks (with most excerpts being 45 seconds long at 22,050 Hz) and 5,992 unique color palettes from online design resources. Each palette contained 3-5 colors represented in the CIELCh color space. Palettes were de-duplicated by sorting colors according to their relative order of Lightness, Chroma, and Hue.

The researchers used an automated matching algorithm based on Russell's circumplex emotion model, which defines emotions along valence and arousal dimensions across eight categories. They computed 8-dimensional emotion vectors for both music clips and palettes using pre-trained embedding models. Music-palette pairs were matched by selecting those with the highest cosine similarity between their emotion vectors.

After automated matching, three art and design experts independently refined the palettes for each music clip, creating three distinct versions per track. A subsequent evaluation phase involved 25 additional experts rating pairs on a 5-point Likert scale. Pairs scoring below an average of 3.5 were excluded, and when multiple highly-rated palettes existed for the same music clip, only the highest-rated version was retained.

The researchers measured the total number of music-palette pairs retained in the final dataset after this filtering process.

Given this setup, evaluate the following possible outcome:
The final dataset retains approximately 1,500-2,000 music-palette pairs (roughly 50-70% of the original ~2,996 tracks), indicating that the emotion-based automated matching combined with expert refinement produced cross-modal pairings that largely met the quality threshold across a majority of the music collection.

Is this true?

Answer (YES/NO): NO